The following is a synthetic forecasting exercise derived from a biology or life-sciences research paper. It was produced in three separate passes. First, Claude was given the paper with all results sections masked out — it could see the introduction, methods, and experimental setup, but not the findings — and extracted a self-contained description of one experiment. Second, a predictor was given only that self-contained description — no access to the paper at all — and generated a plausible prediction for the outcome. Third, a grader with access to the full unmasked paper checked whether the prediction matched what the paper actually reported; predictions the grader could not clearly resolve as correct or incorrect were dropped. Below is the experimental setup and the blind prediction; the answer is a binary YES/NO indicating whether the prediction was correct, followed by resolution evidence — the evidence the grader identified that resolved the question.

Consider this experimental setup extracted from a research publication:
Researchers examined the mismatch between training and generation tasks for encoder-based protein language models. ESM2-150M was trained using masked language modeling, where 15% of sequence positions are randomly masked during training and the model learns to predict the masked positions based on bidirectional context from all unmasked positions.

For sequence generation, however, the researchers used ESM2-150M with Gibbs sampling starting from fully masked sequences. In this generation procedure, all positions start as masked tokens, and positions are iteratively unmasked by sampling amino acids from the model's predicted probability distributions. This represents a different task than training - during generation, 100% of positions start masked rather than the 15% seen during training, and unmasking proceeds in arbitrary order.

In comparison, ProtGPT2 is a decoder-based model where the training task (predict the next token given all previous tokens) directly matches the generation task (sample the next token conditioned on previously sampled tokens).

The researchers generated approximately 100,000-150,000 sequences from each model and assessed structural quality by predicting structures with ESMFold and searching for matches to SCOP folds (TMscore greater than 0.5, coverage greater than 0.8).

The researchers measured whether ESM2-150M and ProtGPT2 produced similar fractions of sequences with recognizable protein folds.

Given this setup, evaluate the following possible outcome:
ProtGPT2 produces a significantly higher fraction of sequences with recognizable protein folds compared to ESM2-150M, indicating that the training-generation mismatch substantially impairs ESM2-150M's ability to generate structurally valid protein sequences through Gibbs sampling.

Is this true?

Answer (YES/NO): YES